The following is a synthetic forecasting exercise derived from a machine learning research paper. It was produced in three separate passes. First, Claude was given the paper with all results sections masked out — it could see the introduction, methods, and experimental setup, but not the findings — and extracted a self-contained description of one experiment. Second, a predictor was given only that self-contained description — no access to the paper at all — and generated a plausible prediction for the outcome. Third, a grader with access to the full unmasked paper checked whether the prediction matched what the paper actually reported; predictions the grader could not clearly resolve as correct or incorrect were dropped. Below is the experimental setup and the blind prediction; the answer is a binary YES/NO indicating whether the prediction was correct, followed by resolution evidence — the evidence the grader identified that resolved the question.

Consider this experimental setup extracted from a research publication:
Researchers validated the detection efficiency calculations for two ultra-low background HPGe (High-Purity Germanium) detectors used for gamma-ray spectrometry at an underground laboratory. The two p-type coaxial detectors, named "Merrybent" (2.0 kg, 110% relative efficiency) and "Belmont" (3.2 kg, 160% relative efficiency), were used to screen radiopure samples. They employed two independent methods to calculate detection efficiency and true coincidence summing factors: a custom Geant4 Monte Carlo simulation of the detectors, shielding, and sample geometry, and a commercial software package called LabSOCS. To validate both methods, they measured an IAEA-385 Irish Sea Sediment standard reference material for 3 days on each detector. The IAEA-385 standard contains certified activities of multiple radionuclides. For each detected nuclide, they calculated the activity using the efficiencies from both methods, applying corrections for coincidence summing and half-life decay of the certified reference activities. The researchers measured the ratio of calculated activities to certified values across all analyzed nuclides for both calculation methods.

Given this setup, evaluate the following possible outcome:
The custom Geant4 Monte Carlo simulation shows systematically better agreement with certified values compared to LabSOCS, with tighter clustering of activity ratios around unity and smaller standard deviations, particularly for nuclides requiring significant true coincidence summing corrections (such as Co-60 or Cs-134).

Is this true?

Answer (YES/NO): NO